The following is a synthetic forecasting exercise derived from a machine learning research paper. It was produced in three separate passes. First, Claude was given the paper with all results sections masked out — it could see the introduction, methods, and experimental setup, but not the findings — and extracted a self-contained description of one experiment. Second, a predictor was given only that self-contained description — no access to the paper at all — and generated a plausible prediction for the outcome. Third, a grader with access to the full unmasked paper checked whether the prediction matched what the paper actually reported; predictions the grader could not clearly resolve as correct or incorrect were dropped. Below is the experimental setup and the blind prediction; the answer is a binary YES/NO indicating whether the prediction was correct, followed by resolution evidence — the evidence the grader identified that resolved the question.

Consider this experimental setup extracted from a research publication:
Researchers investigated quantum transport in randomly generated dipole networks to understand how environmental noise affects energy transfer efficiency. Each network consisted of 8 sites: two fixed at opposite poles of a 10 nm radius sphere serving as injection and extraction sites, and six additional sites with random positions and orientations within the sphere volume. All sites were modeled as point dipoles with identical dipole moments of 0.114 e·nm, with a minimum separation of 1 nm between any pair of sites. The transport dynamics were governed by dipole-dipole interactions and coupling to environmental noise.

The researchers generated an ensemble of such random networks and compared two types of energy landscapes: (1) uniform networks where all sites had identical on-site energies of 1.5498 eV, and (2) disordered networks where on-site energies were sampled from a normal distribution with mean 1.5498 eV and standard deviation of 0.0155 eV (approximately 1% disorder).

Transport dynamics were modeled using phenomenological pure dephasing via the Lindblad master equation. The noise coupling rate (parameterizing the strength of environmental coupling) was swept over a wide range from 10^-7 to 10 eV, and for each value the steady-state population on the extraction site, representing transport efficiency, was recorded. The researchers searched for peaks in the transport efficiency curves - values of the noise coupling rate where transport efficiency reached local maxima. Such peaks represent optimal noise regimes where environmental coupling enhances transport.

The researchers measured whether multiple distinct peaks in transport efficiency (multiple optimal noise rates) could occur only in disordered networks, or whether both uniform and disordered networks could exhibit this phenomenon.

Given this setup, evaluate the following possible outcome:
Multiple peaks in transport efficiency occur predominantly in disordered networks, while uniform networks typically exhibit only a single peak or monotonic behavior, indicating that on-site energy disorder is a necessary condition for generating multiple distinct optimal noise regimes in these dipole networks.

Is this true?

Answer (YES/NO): NO